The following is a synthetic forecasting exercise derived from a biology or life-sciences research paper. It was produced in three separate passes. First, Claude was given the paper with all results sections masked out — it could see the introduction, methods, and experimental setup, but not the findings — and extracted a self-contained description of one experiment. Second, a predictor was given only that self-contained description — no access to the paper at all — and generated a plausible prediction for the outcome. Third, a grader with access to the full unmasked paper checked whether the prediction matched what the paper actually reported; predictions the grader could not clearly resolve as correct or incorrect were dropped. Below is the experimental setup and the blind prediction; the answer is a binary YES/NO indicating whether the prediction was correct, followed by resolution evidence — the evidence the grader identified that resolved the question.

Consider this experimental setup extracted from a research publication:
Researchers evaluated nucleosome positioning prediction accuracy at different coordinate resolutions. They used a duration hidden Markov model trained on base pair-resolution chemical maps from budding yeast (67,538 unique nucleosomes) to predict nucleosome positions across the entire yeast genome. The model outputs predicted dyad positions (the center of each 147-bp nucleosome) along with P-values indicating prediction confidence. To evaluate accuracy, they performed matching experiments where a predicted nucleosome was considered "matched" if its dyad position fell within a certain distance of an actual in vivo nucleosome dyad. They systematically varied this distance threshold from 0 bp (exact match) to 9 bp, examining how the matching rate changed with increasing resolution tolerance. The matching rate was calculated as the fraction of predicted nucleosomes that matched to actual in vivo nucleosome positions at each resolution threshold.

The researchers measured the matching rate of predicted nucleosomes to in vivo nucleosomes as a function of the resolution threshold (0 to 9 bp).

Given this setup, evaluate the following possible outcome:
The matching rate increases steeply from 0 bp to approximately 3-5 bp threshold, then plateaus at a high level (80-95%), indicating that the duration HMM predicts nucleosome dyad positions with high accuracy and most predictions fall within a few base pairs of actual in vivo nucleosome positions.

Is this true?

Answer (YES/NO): NO